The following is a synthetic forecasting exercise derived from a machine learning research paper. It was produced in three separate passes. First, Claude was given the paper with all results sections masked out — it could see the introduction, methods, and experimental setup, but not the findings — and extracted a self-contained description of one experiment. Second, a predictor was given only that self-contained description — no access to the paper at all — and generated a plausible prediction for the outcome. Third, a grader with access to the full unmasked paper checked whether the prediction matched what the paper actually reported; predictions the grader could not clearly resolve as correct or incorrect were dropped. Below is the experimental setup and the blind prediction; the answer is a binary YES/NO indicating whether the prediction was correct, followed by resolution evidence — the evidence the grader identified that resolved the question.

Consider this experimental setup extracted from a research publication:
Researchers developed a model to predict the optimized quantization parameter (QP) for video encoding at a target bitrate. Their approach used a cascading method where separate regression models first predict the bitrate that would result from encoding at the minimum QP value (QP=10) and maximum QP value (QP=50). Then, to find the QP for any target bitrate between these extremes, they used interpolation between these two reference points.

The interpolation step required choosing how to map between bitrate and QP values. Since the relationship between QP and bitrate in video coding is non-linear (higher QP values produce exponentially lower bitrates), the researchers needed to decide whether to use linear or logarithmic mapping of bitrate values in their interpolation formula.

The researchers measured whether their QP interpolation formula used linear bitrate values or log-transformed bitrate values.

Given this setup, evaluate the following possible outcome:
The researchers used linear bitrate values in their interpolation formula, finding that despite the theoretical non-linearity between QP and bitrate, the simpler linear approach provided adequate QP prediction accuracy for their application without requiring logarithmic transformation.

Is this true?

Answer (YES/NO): NO